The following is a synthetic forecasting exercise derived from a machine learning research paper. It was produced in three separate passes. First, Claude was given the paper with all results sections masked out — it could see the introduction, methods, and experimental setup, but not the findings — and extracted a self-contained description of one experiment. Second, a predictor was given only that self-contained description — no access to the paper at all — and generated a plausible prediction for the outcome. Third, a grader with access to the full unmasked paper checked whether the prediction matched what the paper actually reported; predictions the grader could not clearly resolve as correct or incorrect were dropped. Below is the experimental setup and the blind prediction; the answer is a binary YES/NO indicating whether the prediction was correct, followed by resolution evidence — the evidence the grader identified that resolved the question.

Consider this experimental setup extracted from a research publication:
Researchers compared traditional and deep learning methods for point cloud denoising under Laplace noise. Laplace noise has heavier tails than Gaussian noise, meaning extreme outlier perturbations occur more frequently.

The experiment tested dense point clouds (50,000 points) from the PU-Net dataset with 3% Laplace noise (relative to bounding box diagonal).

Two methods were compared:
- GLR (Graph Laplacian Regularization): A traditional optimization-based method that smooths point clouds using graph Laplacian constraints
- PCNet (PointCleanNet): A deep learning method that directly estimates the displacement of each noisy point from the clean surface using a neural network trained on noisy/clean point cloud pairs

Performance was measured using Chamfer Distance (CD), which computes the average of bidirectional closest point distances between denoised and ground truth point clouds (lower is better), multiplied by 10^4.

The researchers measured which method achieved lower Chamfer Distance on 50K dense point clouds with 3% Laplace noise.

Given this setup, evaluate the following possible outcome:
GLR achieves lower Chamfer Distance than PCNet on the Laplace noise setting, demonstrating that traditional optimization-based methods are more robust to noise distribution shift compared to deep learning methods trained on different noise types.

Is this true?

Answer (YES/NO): NO